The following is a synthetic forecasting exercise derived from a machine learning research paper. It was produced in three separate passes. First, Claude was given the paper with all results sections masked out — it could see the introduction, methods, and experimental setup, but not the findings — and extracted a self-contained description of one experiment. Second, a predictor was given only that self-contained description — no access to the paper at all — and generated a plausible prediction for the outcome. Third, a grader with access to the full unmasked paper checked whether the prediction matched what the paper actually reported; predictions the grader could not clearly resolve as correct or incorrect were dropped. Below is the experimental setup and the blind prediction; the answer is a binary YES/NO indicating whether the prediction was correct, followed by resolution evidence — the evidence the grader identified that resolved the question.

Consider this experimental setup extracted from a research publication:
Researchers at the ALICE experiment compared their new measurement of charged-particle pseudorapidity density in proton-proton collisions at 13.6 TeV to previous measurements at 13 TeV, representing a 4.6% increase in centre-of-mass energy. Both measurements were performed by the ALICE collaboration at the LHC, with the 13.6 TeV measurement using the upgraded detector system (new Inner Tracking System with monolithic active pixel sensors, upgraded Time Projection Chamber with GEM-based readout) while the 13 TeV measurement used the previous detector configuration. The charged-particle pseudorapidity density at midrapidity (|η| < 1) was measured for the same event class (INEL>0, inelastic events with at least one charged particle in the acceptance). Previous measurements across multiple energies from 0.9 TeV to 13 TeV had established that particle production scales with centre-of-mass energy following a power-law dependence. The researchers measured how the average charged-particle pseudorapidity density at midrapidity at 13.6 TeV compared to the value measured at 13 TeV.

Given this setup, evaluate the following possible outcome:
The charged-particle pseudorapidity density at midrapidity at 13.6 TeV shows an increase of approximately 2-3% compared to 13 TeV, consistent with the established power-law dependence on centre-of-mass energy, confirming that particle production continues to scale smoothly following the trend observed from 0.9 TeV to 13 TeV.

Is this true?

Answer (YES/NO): NO